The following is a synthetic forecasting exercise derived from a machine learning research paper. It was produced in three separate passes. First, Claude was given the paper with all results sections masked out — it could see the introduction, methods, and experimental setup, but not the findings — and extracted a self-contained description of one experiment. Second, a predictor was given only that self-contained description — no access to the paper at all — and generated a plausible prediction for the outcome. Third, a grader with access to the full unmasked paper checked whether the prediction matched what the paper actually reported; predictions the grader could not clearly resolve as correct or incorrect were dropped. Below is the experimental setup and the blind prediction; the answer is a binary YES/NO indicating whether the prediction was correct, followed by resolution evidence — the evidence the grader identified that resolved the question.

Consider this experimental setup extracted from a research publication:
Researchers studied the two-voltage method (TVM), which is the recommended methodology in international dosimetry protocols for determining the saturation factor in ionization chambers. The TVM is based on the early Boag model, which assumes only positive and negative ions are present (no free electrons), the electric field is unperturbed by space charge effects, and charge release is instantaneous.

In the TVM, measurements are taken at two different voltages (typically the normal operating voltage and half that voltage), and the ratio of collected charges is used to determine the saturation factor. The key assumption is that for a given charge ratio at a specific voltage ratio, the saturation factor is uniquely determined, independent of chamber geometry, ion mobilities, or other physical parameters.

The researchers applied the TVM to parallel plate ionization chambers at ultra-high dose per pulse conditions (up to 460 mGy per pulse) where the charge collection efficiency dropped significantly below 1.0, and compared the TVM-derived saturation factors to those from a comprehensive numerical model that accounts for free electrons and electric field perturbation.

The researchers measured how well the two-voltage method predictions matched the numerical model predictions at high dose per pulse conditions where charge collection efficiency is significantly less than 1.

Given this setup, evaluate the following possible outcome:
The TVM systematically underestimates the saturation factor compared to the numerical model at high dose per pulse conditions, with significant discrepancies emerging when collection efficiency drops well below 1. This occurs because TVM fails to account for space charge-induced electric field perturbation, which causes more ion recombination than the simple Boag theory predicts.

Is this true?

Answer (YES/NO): NO